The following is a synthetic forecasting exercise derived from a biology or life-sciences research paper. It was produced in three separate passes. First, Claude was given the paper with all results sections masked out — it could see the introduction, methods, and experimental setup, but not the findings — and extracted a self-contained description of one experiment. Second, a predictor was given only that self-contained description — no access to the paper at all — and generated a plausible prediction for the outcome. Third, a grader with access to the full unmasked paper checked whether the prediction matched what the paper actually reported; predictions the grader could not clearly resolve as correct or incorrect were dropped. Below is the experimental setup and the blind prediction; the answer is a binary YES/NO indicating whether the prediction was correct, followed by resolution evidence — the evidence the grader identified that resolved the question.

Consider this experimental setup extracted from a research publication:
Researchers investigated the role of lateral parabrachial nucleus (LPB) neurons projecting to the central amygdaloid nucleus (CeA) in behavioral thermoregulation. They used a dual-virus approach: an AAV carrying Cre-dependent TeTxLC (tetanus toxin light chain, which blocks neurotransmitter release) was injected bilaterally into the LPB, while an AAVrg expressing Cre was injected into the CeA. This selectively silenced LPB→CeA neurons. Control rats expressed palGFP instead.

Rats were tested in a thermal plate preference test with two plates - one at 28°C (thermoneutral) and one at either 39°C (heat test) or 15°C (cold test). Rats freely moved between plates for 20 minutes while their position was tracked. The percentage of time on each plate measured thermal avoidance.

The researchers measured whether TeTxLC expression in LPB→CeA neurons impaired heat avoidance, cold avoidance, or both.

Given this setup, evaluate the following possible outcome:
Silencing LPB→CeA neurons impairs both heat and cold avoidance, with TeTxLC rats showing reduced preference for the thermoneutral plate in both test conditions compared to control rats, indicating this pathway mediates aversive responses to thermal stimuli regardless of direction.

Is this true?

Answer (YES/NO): YES